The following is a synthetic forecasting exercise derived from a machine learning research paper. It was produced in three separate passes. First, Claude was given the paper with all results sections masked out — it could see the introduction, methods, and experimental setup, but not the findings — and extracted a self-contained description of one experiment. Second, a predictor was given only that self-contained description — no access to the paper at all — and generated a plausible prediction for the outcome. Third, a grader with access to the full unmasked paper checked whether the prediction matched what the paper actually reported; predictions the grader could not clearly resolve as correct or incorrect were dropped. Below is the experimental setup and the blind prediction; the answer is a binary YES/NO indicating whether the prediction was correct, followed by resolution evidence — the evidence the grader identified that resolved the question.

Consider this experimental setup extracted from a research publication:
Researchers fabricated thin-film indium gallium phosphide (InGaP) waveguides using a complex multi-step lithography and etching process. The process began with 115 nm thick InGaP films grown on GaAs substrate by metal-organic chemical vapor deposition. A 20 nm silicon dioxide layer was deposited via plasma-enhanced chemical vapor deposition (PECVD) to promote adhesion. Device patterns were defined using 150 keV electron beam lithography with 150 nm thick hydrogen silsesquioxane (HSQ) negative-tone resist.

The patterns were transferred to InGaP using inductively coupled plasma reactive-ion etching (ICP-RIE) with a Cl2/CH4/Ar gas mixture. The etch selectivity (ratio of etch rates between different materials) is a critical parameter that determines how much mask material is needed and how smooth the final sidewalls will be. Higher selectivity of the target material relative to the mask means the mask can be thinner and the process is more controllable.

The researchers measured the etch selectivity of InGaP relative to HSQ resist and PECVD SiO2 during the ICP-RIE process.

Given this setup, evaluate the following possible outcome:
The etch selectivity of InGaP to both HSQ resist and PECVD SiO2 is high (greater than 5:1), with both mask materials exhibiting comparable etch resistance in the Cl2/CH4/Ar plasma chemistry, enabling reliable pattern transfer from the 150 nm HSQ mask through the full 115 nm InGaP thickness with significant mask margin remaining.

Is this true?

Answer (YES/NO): NO